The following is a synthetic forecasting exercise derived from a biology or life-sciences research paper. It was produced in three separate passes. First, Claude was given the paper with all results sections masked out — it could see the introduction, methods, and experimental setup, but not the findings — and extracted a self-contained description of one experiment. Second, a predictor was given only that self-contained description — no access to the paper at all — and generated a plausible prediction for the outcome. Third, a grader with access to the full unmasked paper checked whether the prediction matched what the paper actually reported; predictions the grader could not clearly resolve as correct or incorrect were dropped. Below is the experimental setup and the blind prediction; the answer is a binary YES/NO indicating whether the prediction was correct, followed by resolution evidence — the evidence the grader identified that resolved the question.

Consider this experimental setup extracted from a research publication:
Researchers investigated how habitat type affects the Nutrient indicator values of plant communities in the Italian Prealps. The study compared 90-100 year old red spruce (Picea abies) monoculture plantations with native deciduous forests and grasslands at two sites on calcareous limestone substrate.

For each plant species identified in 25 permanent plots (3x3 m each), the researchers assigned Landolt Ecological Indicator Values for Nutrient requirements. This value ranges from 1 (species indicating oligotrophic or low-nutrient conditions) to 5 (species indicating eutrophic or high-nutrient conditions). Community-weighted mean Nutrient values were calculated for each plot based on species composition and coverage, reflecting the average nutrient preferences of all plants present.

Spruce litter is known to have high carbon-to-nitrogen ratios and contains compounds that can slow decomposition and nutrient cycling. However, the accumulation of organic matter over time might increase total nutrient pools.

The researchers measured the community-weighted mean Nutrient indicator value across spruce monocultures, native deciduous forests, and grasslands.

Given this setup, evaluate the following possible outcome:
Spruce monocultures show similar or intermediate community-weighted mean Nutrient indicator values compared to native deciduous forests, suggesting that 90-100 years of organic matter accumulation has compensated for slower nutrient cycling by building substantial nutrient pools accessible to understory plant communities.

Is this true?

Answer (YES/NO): YES